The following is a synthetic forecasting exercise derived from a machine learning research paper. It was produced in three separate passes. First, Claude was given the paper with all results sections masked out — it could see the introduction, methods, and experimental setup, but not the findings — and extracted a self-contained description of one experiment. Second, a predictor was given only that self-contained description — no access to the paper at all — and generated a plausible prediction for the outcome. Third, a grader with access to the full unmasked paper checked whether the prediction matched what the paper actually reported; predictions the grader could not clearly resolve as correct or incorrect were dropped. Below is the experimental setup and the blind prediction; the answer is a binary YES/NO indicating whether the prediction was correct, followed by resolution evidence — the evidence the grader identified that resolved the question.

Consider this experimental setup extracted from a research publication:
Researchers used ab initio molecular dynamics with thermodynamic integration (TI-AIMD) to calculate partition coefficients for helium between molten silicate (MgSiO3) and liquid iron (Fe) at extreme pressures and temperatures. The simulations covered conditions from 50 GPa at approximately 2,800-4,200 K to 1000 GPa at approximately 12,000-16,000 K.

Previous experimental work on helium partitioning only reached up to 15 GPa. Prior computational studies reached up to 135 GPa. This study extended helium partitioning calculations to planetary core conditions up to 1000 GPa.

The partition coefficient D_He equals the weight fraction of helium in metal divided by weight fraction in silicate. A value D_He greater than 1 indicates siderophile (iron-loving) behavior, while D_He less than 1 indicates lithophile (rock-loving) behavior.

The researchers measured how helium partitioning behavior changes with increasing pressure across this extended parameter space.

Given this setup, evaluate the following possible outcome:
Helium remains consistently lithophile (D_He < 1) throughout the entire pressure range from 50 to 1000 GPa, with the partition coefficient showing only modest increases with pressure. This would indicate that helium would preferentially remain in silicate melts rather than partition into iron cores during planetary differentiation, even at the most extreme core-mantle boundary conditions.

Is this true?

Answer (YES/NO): YES